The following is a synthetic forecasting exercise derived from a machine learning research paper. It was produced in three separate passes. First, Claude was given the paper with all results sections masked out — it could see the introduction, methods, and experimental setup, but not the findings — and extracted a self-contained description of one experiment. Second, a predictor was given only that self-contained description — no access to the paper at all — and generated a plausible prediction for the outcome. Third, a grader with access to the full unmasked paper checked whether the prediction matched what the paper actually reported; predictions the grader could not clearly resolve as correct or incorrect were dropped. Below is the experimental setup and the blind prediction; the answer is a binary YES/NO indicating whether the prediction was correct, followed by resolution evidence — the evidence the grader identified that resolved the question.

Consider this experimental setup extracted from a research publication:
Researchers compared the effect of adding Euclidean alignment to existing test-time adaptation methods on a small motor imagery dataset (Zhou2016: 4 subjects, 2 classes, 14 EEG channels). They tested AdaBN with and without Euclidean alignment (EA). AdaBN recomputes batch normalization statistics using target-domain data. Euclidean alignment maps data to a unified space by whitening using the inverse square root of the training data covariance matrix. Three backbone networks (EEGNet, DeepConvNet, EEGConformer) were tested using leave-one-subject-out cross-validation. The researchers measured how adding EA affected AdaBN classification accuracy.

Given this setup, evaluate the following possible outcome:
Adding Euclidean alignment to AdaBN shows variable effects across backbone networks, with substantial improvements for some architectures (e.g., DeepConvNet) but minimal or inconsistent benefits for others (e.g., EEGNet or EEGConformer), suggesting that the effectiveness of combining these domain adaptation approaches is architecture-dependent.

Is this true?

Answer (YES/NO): NO